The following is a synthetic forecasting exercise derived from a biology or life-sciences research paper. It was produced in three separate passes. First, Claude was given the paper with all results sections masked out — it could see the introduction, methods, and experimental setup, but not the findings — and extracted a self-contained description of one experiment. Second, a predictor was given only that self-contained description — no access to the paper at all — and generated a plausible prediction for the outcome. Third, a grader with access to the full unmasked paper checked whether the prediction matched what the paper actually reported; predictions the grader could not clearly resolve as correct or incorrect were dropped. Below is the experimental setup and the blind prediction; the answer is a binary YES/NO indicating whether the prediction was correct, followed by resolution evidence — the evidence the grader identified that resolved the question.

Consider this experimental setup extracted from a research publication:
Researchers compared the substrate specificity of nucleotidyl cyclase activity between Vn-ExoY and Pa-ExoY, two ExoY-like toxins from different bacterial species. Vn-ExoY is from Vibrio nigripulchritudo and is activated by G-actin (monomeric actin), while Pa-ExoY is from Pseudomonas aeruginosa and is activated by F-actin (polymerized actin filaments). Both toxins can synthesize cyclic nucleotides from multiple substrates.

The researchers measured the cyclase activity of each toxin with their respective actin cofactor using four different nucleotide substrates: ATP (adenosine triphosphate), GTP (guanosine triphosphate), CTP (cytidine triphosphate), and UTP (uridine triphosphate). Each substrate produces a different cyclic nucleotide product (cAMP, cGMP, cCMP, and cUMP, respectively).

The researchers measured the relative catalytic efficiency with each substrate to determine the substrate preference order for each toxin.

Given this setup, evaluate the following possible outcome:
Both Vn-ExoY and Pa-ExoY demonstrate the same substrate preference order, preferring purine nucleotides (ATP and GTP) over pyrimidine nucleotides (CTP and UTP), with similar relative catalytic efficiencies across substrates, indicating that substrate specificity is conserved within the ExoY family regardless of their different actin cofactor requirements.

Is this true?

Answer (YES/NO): NO